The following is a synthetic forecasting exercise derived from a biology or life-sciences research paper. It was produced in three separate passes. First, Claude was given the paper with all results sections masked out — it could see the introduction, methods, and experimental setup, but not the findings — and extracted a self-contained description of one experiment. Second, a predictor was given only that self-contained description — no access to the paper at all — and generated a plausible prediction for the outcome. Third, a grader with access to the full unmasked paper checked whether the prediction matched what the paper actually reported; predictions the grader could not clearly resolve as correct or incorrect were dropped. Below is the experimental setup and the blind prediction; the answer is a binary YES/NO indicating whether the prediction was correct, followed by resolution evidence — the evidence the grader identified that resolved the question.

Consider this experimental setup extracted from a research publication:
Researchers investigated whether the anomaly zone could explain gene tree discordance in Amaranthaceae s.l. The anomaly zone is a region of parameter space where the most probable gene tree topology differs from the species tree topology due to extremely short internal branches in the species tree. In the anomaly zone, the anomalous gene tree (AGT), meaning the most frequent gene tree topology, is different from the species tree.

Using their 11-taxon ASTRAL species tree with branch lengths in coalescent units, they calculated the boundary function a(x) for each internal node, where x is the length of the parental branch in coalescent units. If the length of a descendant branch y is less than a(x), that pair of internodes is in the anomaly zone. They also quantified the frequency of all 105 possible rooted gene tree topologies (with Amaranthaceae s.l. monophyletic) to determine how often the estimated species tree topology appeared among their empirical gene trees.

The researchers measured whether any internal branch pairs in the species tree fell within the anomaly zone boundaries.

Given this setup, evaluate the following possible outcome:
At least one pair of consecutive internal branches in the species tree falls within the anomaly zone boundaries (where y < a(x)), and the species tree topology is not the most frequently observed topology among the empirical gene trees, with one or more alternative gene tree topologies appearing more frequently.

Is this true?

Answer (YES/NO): YES